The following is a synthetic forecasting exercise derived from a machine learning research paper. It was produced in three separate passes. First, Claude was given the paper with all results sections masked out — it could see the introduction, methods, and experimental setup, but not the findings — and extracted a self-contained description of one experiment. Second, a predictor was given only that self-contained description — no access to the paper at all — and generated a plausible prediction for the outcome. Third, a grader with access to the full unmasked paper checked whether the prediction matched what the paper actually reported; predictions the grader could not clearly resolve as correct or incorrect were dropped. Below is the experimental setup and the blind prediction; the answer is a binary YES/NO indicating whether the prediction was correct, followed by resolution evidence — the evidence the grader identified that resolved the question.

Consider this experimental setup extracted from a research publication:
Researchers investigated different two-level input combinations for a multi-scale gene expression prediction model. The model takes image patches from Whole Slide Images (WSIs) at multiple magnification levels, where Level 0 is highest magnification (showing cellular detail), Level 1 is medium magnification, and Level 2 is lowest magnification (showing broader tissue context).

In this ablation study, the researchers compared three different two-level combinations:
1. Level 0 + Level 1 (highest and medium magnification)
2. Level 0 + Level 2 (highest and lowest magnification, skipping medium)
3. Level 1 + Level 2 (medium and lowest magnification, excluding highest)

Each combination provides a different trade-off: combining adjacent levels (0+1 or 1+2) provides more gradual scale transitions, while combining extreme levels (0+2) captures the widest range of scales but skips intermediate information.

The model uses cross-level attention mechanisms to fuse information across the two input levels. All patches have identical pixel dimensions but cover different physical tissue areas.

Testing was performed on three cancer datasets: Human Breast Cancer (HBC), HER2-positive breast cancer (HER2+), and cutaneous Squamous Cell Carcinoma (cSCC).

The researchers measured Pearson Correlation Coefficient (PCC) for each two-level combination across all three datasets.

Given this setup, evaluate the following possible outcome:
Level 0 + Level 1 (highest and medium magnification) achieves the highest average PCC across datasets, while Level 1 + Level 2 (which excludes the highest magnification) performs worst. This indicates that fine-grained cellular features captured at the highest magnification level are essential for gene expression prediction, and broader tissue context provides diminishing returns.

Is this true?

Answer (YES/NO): YES